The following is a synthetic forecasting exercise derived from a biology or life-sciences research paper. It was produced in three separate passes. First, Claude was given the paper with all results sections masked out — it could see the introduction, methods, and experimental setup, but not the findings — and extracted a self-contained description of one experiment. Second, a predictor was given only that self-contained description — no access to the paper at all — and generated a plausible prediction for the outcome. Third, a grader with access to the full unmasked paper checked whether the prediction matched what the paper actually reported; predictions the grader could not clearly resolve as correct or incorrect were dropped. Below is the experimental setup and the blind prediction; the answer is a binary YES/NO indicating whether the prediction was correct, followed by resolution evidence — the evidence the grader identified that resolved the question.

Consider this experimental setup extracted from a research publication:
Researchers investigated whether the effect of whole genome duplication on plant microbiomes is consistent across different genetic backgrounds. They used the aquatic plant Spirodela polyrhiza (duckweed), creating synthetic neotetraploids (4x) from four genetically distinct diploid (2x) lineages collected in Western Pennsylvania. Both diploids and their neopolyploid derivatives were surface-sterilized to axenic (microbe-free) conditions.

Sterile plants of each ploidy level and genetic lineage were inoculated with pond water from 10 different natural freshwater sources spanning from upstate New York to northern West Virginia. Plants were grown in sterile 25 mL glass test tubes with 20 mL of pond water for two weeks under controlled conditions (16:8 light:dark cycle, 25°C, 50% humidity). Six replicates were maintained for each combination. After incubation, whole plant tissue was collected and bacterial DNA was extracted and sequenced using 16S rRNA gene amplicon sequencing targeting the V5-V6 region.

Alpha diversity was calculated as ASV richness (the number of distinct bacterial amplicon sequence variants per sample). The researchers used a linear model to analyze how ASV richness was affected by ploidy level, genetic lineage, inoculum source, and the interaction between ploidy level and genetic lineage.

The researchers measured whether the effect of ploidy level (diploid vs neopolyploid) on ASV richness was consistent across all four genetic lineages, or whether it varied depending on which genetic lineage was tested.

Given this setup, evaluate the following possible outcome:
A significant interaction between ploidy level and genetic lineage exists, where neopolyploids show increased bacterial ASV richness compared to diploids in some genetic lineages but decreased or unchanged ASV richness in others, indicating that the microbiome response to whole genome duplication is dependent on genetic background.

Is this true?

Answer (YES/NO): NO